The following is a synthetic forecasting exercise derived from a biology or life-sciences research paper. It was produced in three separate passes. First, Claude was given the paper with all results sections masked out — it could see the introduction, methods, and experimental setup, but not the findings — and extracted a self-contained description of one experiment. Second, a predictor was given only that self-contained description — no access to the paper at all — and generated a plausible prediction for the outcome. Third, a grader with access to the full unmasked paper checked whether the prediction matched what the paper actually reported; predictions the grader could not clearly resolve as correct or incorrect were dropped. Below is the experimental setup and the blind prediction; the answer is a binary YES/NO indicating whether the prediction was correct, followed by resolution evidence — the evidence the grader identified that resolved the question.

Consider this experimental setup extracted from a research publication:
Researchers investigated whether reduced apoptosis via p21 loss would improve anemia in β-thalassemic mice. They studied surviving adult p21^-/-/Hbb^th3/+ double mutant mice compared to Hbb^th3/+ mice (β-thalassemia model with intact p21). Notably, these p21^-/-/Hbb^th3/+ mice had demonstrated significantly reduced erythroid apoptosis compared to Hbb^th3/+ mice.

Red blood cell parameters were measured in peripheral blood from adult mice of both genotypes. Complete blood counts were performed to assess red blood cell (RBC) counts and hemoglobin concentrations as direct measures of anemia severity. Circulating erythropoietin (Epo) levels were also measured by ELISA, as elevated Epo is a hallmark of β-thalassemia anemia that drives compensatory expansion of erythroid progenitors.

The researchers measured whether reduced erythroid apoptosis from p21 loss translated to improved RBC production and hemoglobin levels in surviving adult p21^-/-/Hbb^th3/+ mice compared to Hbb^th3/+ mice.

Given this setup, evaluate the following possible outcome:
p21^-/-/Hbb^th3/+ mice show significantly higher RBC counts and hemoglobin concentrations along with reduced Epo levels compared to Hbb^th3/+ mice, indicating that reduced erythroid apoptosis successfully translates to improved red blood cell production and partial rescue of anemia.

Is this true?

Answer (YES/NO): NO